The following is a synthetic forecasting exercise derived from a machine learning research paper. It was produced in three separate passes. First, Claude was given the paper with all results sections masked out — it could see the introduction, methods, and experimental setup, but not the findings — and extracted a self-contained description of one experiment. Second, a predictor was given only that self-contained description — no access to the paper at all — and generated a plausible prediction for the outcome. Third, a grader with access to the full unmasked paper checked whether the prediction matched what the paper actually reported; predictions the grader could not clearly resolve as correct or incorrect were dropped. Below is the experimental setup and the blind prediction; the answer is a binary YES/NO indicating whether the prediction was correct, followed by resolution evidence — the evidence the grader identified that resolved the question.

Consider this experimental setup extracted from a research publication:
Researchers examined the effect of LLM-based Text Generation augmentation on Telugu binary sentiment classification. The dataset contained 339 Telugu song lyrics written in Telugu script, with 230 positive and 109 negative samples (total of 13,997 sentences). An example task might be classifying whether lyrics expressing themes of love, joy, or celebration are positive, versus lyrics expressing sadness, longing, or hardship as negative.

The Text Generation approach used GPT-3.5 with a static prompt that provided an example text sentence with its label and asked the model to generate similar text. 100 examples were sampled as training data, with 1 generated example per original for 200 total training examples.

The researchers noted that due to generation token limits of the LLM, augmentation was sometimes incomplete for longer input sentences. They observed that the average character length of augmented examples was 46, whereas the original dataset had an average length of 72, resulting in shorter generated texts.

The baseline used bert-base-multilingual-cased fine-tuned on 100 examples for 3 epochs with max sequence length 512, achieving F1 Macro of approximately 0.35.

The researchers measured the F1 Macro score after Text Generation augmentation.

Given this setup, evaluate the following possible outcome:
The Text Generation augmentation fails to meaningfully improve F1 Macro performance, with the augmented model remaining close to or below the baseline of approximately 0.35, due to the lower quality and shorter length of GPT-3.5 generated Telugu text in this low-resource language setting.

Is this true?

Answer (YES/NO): NO